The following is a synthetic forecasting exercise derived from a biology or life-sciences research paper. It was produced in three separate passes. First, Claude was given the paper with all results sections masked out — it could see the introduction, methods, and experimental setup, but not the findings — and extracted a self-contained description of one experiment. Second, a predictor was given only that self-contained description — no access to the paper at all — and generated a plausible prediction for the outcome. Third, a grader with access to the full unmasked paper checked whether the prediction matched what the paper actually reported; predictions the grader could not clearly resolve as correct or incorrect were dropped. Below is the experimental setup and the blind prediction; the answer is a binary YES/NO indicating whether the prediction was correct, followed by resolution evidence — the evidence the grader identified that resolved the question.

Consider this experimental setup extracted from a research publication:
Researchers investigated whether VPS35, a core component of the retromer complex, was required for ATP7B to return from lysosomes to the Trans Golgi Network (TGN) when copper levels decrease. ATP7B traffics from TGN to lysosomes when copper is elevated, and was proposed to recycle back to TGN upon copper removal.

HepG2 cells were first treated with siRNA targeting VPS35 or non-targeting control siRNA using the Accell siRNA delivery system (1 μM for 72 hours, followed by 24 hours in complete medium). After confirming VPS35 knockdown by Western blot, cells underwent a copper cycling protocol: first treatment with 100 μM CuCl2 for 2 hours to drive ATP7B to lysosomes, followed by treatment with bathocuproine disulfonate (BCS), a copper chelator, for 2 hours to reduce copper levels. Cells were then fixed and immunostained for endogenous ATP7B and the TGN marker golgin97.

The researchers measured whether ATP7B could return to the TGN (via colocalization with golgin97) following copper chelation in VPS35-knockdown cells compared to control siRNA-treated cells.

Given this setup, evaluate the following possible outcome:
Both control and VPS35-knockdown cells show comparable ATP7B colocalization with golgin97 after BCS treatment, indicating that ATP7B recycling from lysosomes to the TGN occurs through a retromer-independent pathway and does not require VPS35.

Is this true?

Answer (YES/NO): NO